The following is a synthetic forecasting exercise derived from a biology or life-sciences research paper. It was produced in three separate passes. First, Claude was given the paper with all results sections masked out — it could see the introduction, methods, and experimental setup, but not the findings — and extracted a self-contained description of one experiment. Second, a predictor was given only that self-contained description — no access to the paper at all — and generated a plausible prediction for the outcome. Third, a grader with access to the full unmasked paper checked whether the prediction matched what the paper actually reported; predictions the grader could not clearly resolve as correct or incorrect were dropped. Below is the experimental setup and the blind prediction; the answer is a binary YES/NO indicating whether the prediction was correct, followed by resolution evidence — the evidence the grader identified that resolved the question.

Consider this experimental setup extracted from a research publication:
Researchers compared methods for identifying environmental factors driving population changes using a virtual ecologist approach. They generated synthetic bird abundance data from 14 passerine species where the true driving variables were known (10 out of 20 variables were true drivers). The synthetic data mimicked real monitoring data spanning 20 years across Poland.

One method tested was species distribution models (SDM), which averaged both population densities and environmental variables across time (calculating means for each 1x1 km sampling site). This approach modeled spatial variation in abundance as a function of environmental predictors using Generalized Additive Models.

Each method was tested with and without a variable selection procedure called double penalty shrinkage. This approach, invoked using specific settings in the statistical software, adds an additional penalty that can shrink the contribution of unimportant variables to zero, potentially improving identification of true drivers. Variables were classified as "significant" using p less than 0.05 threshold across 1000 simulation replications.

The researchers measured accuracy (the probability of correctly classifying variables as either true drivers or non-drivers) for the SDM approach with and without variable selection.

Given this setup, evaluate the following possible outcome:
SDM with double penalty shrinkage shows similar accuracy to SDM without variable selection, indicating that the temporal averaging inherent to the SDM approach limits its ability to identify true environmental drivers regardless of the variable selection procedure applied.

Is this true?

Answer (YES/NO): NO